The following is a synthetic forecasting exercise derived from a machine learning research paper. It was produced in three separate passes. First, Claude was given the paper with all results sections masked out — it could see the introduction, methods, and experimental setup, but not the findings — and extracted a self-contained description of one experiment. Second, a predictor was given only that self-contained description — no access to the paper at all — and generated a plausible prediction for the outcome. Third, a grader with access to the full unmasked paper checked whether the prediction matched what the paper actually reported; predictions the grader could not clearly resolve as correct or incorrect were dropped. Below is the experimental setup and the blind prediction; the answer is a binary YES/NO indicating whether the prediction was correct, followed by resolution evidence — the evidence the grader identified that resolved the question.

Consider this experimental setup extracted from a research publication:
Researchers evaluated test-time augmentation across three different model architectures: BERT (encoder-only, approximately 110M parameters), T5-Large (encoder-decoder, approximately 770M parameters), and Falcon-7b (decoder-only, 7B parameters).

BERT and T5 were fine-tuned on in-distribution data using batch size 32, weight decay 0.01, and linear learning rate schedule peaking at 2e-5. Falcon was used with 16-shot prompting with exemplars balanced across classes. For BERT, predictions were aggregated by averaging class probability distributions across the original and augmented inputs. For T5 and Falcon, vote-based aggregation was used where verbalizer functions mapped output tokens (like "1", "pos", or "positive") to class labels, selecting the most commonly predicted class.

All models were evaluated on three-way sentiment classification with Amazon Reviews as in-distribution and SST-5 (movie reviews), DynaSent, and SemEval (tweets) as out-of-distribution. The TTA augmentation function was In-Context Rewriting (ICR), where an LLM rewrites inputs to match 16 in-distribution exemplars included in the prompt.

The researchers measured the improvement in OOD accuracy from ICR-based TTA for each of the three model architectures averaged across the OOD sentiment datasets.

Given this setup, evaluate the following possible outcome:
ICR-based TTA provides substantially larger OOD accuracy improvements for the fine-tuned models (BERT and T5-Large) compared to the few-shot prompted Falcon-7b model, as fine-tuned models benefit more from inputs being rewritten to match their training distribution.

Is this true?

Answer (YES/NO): YES